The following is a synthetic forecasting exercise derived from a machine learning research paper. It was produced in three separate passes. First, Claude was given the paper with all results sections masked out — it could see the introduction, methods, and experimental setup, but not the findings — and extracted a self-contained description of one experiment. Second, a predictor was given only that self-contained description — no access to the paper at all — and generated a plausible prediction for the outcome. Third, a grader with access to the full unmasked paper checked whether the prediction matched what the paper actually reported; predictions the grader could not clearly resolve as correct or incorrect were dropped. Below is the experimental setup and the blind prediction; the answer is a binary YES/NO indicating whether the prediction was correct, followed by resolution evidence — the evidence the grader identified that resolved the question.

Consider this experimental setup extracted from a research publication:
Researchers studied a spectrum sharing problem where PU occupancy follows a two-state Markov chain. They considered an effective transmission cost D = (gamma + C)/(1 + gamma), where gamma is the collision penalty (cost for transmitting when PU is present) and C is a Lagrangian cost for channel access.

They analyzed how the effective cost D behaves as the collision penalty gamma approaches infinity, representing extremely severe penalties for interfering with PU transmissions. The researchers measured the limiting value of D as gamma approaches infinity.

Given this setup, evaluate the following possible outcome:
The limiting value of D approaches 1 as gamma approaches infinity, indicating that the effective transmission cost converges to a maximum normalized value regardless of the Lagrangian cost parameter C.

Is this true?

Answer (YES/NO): YES